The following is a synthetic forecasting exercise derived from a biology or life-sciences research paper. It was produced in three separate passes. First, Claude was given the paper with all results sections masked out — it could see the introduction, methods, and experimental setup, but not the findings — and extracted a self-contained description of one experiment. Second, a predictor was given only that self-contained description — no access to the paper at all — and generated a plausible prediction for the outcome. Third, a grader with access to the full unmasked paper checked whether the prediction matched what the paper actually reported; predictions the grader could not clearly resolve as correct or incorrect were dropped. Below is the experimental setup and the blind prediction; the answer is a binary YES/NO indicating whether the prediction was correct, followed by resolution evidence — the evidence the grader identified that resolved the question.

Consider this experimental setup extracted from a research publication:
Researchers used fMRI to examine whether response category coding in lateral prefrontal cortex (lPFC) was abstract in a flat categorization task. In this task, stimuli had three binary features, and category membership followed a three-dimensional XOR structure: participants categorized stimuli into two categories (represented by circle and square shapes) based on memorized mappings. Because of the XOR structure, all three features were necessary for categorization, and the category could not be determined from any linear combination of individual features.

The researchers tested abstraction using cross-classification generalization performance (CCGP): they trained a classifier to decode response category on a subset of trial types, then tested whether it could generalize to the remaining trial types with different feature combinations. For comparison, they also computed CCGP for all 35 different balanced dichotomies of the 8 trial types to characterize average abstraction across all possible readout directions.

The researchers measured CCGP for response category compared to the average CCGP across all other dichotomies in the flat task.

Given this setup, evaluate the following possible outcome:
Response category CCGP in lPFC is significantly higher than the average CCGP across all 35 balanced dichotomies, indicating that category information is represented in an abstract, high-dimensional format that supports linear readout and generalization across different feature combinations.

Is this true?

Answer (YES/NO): NO